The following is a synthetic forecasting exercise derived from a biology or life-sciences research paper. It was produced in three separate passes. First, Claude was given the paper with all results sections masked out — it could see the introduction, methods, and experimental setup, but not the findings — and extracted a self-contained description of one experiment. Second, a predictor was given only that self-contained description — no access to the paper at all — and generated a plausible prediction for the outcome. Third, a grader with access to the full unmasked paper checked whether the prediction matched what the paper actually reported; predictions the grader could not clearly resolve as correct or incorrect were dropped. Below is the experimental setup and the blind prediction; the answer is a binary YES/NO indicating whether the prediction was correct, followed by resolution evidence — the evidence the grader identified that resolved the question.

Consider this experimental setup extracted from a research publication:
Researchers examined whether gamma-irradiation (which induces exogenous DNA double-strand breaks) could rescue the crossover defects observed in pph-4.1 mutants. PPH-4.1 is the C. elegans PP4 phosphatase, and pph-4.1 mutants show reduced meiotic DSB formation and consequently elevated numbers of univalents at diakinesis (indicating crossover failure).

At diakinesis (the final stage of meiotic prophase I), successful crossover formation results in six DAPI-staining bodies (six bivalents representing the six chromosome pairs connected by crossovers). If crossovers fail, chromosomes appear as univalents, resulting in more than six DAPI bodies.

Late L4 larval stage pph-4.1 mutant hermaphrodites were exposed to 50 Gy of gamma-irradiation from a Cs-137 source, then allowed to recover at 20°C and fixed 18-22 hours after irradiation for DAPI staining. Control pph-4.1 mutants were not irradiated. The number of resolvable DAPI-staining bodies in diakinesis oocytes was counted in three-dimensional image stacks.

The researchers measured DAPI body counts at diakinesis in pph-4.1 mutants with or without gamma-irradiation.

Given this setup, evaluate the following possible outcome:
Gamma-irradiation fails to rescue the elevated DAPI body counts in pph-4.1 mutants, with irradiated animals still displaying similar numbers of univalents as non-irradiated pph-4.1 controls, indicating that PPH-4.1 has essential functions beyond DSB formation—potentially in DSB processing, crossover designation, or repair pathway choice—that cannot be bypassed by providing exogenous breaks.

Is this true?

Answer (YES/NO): NO